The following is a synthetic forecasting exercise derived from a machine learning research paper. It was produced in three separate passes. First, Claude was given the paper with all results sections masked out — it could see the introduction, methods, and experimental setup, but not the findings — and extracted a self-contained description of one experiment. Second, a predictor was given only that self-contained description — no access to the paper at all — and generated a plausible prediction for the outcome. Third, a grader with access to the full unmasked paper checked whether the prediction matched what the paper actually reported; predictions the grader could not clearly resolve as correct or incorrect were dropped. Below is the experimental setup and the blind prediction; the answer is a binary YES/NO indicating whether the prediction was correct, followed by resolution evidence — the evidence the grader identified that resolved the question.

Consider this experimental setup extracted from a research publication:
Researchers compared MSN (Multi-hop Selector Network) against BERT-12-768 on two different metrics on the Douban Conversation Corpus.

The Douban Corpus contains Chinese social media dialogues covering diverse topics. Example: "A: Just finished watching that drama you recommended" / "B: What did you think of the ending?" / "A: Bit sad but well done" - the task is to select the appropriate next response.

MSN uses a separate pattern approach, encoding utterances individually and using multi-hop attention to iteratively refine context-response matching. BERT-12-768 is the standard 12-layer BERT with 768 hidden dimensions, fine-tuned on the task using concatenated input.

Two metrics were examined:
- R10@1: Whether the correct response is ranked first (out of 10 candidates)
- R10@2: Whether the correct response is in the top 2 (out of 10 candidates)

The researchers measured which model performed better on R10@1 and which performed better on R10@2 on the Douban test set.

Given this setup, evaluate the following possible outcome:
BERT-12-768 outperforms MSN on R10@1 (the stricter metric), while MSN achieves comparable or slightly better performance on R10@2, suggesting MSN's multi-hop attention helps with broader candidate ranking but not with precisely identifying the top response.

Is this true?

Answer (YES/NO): NO